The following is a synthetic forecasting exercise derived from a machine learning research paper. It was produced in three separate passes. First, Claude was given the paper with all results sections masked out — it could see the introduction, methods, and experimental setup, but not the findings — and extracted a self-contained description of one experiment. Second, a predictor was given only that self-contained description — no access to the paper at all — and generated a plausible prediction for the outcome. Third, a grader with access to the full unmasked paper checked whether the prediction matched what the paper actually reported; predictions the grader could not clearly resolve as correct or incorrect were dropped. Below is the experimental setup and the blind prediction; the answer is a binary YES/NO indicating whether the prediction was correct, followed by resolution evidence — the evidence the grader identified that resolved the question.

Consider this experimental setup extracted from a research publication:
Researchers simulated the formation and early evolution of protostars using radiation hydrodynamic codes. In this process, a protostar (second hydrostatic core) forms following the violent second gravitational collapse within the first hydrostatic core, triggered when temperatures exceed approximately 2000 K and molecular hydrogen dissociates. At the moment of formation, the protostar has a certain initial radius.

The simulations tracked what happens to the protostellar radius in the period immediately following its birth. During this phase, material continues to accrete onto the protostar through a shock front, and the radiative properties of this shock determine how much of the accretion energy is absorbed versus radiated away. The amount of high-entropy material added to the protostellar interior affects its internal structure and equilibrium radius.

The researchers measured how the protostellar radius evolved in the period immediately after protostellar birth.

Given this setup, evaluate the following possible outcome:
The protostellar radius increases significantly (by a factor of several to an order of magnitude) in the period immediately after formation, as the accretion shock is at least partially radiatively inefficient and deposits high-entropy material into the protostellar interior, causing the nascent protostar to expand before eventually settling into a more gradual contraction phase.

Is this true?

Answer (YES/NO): YES